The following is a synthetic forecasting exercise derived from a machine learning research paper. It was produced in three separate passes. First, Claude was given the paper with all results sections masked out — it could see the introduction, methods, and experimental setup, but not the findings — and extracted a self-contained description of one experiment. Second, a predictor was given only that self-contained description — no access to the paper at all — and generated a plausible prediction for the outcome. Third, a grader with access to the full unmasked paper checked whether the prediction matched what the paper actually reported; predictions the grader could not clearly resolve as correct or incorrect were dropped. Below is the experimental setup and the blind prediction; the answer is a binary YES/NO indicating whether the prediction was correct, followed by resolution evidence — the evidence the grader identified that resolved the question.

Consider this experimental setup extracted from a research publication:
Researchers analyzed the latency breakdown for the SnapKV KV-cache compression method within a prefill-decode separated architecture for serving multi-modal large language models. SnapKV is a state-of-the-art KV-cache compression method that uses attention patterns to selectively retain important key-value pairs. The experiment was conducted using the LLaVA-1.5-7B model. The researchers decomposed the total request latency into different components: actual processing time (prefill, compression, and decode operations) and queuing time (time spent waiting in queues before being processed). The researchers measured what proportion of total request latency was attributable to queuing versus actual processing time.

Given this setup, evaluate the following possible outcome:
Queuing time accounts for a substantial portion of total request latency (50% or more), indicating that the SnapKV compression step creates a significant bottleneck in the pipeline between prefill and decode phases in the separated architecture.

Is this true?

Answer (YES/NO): NO